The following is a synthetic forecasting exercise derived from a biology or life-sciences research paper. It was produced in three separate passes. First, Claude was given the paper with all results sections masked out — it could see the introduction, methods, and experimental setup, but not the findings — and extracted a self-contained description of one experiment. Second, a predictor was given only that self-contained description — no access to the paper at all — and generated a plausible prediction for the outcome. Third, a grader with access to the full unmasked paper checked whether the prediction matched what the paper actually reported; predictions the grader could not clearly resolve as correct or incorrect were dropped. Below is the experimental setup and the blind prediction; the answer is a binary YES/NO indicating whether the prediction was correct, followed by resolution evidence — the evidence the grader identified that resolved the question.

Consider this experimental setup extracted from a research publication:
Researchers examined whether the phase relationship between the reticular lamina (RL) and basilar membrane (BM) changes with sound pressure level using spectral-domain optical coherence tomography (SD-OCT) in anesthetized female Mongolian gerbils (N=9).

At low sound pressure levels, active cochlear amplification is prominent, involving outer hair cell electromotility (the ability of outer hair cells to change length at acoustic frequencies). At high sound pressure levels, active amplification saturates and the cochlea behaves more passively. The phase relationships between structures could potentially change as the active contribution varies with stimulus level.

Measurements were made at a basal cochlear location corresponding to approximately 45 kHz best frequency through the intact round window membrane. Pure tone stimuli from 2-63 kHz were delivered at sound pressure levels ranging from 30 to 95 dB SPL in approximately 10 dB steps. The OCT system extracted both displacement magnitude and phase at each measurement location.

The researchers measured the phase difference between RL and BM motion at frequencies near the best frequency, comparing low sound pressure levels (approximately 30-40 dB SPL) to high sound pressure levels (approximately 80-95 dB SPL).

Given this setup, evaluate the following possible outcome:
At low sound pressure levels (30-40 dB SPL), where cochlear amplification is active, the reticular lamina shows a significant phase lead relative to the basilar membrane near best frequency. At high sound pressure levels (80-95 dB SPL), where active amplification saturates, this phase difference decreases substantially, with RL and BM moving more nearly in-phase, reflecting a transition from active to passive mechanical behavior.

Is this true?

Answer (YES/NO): NO